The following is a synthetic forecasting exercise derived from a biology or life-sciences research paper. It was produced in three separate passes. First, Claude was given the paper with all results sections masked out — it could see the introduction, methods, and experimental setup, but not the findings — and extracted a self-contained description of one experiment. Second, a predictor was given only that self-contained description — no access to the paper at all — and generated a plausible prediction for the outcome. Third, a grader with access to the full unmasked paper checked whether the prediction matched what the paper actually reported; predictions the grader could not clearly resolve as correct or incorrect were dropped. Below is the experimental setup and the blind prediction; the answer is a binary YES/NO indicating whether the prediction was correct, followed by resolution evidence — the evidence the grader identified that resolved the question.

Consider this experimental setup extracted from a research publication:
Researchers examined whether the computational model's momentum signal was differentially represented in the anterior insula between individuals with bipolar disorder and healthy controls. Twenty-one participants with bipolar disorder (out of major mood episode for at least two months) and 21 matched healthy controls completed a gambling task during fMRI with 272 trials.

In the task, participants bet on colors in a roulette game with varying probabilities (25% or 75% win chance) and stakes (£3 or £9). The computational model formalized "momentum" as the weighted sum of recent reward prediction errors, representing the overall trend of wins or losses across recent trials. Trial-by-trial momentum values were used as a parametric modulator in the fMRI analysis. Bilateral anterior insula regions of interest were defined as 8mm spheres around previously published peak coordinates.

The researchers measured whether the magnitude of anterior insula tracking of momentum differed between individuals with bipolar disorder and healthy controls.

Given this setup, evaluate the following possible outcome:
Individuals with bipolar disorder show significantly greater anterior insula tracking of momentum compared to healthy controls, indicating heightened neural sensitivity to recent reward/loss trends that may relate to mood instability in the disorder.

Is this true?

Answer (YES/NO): NO